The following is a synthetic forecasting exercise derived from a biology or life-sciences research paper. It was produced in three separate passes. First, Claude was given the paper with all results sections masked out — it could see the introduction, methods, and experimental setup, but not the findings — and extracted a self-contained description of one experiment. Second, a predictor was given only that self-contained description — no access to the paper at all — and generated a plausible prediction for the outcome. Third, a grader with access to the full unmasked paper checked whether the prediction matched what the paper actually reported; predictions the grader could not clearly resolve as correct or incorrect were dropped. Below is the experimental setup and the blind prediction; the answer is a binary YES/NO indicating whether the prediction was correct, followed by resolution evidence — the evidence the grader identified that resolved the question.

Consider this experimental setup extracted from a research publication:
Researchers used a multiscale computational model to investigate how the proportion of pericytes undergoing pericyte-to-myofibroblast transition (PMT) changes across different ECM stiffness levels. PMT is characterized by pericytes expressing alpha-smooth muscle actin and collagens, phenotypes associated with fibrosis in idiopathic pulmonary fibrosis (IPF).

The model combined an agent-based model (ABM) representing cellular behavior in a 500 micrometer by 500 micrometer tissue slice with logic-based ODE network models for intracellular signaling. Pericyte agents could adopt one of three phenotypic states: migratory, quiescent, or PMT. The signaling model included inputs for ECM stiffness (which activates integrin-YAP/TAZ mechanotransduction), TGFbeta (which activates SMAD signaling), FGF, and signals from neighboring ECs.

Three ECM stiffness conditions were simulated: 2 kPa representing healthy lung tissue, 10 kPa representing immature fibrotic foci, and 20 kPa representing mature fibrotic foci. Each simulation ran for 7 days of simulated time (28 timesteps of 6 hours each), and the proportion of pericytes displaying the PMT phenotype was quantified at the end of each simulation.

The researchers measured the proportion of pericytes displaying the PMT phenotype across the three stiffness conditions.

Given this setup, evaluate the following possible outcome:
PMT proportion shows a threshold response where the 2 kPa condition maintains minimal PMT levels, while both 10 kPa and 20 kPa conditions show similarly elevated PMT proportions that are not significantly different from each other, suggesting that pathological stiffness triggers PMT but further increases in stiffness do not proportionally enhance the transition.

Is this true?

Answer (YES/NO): NO